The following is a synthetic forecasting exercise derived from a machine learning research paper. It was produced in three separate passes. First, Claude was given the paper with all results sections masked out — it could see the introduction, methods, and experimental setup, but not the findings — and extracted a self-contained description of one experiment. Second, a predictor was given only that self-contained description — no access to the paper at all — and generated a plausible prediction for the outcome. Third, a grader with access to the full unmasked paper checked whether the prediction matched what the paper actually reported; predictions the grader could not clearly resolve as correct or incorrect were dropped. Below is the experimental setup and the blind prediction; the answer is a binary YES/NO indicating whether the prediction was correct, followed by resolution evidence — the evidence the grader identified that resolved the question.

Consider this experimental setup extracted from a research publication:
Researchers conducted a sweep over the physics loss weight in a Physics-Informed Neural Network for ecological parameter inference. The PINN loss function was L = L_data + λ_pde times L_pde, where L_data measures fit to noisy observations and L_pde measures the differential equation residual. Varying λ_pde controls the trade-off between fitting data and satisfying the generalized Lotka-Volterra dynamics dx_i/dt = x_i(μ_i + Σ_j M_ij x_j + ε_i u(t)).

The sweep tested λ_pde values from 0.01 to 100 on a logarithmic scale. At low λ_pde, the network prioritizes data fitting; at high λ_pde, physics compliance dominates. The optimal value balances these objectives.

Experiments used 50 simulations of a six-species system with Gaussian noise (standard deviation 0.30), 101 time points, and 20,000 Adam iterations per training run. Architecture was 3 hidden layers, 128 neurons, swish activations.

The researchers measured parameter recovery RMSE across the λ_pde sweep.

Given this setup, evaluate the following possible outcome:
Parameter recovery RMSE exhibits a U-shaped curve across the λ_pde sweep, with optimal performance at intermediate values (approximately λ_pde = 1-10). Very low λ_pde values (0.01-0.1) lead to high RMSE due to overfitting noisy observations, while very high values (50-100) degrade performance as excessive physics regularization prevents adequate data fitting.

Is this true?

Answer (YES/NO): NO